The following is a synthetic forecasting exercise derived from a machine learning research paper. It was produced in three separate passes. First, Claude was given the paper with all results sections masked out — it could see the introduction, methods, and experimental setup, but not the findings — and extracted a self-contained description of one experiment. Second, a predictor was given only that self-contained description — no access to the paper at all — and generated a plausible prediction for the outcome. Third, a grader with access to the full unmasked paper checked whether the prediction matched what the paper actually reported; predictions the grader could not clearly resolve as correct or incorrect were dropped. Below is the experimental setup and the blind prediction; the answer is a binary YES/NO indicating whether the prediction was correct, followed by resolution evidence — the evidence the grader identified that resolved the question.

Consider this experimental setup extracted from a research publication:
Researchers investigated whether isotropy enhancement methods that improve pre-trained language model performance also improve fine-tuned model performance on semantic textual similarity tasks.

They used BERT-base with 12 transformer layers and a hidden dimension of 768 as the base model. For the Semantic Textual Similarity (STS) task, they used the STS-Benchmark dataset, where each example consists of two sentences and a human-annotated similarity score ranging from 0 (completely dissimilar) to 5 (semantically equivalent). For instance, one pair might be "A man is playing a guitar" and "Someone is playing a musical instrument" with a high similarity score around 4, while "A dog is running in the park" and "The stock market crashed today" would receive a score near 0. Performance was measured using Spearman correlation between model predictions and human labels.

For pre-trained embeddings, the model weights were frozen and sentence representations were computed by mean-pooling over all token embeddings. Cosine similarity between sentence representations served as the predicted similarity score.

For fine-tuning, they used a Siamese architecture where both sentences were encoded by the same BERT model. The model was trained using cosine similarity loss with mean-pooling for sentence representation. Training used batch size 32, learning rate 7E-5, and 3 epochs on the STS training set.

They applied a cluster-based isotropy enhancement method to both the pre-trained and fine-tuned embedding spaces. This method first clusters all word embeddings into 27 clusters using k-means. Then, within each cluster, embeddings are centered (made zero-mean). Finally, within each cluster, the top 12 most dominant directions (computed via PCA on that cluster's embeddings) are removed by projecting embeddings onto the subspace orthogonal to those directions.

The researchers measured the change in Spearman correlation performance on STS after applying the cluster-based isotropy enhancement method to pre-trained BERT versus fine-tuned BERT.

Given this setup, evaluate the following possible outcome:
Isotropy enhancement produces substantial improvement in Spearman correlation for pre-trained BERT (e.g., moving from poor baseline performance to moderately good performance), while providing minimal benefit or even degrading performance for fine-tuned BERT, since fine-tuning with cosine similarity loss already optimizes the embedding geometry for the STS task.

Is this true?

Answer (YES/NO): YES